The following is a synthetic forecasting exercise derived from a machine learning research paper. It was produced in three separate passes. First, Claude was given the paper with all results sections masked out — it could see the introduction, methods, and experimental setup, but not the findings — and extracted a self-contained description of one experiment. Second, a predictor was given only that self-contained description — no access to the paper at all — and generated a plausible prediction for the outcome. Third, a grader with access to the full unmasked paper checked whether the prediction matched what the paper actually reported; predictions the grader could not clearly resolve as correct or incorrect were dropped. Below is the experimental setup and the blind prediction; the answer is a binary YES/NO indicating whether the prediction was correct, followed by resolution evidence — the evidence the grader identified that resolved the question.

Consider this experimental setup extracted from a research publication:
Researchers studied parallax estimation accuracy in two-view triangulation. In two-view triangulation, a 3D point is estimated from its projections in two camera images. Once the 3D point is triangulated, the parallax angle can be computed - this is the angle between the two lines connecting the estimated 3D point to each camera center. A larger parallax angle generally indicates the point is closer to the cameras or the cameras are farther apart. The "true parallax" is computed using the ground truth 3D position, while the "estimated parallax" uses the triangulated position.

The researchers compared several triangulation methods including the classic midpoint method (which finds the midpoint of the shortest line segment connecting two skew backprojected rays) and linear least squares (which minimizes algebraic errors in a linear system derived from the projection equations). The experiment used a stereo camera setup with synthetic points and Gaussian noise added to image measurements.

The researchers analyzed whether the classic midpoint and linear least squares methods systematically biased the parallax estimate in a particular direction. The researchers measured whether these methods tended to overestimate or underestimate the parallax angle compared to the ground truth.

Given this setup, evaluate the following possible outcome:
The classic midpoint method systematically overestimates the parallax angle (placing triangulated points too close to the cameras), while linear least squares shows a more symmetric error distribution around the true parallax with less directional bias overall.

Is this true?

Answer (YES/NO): NO